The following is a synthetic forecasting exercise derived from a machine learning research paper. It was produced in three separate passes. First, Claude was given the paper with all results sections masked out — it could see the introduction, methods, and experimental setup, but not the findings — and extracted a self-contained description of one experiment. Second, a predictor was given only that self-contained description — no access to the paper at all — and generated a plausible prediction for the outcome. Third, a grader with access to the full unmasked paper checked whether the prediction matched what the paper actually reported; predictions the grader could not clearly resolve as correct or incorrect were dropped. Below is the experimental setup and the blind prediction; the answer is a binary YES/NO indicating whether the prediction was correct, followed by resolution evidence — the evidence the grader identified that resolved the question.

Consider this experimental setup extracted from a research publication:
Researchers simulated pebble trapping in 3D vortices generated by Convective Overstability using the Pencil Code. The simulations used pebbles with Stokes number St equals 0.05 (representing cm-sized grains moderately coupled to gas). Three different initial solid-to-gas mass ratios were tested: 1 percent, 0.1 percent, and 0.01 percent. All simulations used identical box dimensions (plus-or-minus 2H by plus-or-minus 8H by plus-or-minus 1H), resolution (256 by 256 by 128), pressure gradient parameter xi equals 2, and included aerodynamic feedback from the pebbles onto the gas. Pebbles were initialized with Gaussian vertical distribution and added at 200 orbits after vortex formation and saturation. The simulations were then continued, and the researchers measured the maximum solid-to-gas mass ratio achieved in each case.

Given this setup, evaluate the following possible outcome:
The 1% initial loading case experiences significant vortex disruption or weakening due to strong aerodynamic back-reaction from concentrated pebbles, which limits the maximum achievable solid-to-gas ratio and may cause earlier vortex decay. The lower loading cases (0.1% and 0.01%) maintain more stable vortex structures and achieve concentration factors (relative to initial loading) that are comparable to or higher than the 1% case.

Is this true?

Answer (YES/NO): YES